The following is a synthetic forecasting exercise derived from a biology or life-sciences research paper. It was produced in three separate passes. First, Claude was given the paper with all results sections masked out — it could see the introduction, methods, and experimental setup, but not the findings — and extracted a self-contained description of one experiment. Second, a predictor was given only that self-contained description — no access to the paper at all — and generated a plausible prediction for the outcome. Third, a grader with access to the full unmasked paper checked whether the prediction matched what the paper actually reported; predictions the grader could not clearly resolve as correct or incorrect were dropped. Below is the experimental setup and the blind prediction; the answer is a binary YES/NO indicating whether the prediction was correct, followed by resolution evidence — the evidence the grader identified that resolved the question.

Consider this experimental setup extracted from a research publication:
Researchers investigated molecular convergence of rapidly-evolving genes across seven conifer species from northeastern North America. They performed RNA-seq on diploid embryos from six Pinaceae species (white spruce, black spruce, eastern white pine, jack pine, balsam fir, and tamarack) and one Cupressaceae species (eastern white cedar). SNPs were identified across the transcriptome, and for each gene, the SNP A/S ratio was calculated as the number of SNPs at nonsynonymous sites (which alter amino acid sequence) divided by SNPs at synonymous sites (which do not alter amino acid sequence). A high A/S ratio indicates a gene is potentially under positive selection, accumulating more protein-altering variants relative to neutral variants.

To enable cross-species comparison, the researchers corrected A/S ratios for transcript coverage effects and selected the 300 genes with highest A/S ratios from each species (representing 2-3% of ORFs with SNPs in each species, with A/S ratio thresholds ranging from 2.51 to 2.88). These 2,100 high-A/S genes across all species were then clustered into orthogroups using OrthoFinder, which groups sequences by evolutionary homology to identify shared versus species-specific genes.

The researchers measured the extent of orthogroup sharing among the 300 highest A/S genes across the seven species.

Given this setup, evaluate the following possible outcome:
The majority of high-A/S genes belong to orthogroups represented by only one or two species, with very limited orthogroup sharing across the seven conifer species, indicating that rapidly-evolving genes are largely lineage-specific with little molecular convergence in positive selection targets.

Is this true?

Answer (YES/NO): YES